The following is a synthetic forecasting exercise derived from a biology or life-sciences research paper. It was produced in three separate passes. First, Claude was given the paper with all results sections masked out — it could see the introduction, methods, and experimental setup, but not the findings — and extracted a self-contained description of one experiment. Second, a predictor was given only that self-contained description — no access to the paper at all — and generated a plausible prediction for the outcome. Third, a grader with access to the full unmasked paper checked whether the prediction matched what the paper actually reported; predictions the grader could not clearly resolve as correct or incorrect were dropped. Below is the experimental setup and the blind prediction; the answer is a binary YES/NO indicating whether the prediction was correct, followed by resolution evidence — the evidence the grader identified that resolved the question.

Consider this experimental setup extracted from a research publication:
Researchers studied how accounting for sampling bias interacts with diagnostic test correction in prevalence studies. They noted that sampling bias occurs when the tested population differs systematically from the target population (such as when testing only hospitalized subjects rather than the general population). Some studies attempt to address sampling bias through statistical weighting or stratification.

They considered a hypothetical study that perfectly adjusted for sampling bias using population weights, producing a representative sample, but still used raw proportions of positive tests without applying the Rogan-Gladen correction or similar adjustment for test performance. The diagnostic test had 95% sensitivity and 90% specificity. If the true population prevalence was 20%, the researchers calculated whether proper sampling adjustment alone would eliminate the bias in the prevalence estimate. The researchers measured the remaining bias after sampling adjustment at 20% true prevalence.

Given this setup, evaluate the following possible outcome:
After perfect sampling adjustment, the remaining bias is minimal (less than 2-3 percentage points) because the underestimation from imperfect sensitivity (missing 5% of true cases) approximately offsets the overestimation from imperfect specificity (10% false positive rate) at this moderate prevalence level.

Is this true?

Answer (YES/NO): NO